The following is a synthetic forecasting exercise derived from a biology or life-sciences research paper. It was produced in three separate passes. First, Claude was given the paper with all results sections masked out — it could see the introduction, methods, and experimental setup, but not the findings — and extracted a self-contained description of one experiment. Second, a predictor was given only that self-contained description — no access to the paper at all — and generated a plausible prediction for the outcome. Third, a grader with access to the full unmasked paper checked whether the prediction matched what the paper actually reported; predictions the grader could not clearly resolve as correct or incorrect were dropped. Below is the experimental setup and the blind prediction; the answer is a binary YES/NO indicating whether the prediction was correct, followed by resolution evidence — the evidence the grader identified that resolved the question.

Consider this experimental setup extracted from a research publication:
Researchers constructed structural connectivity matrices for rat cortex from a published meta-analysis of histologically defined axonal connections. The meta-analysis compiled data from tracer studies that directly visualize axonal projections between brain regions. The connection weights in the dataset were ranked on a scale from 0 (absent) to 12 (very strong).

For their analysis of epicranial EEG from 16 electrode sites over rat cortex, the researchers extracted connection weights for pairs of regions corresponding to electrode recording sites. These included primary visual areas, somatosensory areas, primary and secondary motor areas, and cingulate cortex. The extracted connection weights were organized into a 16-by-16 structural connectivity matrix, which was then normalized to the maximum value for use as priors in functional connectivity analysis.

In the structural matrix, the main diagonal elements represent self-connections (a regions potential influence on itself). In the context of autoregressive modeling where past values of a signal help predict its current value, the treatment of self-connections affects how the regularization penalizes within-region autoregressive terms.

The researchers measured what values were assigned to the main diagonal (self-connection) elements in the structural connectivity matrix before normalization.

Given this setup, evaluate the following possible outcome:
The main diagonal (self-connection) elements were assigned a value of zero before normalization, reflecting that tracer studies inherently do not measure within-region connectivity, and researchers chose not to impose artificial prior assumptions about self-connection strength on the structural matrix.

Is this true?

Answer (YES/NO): NO